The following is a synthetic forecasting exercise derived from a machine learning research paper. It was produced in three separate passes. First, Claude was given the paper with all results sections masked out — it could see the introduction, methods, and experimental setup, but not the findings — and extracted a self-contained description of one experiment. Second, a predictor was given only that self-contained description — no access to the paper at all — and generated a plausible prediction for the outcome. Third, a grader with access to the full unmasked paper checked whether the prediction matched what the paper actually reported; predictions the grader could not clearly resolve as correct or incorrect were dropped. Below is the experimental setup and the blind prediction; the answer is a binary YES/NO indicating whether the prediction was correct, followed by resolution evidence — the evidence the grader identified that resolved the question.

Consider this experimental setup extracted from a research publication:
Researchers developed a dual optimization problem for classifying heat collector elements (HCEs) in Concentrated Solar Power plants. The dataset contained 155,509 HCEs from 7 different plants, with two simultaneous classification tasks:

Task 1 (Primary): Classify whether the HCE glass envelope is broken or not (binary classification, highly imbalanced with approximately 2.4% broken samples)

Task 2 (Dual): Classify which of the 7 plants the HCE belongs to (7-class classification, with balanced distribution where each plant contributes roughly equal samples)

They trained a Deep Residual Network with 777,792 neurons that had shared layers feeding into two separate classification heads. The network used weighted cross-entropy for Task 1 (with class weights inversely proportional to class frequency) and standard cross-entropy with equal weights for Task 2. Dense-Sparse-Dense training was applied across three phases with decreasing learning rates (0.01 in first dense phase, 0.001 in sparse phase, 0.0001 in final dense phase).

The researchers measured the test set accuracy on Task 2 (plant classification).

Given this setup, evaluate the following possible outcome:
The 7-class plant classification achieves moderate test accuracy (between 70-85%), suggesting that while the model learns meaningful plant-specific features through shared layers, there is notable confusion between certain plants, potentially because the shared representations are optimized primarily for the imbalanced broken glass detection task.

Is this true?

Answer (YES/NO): NO